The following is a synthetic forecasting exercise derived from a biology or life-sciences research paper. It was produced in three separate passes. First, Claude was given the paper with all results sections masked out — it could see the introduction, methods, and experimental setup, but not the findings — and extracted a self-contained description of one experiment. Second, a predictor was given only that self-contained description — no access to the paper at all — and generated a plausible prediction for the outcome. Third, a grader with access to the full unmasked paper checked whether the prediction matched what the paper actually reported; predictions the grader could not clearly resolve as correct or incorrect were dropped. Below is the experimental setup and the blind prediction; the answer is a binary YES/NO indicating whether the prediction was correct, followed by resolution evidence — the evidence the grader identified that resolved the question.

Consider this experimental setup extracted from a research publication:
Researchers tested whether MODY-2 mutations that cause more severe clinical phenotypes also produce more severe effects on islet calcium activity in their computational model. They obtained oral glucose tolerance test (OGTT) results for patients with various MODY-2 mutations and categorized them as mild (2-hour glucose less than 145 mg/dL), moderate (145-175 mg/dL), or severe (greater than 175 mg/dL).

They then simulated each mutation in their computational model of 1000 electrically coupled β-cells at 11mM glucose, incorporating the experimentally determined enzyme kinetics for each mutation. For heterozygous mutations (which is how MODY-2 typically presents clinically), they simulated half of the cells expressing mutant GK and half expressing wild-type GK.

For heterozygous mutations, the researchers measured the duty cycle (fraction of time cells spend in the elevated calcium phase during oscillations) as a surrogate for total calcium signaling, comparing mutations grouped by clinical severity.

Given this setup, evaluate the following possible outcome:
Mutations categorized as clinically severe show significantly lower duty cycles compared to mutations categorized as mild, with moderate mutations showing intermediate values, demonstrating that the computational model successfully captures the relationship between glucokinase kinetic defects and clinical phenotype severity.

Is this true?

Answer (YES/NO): NO